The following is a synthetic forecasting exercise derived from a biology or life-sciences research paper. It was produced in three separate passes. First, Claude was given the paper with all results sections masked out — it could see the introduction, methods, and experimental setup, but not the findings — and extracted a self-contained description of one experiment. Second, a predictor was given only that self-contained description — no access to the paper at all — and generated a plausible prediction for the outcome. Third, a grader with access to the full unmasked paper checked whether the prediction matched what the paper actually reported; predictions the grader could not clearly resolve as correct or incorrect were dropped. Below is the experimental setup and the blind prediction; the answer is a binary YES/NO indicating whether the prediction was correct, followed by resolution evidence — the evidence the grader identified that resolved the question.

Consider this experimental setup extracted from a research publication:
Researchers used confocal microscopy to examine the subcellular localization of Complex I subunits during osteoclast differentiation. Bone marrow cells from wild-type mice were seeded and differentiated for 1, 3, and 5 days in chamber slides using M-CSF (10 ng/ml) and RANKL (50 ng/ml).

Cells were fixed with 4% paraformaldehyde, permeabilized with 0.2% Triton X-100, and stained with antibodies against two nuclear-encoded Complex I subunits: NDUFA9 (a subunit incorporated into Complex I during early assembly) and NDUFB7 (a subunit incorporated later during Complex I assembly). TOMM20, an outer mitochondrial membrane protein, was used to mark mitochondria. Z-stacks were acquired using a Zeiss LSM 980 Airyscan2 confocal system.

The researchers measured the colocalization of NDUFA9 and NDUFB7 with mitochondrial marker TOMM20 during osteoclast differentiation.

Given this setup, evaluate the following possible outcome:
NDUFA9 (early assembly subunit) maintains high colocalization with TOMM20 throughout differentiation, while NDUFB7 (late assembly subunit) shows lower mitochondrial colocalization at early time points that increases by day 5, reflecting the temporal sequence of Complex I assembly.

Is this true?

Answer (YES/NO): NO